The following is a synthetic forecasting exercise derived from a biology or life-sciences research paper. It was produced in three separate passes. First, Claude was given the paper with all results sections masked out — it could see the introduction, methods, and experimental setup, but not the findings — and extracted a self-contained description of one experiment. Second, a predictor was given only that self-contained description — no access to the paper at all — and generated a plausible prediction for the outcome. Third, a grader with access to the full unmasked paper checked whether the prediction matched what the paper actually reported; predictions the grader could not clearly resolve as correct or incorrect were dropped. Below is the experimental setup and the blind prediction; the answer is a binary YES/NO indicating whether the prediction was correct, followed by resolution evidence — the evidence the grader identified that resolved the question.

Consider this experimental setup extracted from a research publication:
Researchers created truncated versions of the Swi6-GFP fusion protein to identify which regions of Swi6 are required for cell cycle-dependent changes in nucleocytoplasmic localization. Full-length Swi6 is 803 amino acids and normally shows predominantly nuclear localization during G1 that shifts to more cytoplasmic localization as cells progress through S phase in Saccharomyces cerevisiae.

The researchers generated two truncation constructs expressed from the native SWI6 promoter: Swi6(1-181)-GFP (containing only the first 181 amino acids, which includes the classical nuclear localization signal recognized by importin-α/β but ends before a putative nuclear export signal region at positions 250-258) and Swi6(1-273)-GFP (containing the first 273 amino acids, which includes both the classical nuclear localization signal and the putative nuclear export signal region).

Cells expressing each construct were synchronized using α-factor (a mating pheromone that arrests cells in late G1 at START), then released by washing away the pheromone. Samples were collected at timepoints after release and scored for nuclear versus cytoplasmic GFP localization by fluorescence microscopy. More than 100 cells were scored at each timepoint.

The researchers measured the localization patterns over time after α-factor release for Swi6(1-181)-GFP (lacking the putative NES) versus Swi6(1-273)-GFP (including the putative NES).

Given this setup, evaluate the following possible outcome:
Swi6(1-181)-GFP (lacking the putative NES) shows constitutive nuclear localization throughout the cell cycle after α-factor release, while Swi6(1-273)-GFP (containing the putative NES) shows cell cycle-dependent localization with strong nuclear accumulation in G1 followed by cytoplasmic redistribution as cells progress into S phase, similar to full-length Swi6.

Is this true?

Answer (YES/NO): YES